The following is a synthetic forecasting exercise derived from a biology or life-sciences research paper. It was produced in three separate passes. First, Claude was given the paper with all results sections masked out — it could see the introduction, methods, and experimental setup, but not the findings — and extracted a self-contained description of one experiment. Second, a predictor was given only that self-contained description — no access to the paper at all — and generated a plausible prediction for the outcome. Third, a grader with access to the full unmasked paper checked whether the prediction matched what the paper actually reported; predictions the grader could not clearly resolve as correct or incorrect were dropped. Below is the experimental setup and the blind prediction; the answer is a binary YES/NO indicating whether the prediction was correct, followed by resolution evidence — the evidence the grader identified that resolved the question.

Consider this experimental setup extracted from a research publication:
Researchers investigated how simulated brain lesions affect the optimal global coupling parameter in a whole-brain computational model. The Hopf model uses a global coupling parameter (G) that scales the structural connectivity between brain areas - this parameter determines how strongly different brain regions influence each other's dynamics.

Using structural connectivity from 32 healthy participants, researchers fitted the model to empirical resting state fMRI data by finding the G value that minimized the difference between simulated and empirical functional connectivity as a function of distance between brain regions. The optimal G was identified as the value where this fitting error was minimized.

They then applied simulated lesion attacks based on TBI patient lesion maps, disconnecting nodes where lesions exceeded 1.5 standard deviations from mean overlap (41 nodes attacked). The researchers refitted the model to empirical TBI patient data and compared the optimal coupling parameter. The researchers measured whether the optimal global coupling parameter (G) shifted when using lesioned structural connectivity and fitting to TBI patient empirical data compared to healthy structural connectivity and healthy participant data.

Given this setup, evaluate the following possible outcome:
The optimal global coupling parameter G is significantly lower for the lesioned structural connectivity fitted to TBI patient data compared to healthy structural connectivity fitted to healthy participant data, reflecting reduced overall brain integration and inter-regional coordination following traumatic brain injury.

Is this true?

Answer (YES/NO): YES